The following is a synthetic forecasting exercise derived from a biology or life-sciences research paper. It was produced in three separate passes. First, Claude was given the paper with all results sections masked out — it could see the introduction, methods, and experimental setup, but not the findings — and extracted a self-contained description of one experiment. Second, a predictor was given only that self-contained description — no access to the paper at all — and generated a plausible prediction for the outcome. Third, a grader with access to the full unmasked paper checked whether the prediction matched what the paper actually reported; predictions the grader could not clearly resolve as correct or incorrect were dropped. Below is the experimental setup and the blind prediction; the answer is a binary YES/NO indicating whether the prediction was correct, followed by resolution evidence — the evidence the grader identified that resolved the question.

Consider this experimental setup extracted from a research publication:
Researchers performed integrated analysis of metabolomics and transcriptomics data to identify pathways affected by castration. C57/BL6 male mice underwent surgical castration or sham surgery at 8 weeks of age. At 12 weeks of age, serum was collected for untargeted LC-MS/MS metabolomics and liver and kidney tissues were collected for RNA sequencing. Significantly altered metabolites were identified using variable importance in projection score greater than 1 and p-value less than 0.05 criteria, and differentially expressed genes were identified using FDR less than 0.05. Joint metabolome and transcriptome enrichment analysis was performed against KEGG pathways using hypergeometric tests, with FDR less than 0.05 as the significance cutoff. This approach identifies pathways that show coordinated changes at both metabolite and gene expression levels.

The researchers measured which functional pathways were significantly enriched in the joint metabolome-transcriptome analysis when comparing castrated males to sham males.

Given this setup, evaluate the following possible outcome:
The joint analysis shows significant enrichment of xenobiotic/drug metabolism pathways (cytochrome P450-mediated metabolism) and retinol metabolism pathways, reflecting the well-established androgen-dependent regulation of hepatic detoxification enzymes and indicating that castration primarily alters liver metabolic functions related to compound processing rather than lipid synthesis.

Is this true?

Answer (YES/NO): NO